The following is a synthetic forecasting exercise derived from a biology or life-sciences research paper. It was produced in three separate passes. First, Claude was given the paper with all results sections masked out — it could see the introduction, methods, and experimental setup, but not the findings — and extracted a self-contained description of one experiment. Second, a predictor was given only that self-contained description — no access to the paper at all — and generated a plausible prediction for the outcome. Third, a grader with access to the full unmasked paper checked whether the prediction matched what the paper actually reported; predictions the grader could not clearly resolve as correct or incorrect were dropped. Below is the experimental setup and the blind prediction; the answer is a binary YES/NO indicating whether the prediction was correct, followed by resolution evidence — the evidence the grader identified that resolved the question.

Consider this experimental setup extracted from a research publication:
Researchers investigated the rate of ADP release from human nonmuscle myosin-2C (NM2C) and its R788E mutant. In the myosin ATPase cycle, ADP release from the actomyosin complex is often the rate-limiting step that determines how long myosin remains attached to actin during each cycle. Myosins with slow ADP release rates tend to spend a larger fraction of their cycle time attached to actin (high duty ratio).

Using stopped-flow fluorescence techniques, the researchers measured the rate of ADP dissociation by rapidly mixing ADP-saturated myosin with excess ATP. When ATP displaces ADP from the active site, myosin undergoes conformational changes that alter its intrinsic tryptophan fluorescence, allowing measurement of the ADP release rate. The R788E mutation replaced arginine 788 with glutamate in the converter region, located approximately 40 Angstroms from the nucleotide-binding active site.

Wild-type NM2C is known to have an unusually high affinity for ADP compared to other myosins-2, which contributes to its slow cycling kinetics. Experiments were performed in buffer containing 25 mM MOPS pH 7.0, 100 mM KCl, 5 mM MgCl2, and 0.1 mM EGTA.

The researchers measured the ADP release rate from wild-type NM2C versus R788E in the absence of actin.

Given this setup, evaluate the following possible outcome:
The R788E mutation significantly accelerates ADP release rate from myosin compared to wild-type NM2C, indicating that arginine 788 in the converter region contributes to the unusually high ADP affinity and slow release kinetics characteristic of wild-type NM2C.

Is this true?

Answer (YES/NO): NO